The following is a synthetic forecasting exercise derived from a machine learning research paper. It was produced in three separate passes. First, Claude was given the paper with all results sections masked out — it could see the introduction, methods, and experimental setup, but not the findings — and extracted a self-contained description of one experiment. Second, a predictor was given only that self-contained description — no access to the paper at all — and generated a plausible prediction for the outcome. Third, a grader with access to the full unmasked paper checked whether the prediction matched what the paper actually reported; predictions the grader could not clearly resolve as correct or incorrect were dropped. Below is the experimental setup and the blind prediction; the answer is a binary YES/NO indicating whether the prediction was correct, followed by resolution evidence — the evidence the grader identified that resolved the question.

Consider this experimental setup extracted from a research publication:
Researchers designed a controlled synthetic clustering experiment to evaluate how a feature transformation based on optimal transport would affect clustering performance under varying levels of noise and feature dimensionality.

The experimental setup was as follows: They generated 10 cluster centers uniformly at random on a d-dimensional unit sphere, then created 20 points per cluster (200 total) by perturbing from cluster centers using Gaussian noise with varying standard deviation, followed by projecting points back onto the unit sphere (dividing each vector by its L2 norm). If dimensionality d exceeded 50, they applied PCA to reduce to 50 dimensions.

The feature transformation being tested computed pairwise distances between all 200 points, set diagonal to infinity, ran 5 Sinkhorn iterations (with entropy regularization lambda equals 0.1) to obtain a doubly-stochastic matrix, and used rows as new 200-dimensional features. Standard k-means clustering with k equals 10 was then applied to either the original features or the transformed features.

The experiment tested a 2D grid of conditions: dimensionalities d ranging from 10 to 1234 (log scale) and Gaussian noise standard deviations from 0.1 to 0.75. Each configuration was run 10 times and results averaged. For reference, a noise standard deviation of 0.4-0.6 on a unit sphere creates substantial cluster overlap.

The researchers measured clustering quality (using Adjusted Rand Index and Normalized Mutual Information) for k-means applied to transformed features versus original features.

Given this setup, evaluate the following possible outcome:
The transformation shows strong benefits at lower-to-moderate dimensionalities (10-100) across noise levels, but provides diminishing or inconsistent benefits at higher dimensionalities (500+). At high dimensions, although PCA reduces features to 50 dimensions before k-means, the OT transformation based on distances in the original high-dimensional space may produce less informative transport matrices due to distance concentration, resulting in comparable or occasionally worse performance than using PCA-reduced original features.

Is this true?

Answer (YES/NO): NO